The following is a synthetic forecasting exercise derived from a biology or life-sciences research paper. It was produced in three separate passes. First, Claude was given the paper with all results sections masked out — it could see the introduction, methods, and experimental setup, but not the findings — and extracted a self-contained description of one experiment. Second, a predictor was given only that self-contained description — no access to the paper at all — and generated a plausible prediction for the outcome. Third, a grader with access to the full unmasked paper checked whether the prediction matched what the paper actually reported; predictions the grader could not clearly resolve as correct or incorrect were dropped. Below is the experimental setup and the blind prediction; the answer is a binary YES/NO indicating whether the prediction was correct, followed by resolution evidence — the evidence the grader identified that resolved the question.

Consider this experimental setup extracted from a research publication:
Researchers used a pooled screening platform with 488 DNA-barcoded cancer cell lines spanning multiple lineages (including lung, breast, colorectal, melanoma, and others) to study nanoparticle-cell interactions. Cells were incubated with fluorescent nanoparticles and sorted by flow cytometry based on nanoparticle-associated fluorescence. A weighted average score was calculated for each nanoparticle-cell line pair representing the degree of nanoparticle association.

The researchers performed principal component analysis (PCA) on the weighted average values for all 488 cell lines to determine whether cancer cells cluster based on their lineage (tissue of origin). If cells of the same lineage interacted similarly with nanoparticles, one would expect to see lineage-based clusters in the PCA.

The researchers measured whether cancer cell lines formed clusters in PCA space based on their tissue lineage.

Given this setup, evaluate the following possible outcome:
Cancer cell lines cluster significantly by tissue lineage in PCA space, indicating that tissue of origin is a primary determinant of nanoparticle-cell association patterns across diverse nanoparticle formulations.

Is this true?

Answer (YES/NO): NO